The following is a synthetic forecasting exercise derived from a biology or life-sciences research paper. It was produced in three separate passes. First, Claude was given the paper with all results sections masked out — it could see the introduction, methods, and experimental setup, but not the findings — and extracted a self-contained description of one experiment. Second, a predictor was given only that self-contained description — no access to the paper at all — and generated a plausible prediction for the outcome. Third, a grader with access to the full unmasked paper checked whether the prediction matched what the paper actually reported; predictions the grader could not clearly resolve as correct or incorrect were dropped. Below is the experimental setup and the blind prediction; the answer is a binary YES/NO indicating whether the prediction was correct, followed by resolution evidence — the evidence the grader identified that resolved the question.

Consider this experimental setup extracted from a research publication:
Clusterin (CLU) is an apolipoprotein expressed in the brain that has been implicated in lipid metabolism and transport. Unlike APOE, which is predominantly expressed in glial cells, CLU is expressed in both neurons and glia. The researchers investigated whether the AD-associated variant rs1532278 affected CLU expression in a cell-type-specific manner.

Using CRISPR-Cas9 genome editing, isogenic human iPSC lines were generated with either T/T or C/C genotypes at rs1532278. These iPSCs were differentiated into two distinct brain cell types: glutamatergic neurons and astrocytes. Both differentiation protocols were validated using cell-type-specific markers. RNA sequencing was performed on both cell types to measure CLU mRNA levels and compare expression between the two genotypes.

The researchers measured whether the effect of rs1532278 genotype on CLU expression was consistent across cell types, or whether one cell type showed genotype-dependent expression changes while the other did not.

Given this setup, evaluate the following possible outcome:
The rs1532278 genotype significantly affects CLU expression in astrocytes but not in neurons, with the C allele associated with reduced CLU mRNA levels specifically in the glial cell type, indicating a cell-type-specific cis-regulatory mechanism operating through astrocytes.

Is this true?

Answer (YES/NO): NO